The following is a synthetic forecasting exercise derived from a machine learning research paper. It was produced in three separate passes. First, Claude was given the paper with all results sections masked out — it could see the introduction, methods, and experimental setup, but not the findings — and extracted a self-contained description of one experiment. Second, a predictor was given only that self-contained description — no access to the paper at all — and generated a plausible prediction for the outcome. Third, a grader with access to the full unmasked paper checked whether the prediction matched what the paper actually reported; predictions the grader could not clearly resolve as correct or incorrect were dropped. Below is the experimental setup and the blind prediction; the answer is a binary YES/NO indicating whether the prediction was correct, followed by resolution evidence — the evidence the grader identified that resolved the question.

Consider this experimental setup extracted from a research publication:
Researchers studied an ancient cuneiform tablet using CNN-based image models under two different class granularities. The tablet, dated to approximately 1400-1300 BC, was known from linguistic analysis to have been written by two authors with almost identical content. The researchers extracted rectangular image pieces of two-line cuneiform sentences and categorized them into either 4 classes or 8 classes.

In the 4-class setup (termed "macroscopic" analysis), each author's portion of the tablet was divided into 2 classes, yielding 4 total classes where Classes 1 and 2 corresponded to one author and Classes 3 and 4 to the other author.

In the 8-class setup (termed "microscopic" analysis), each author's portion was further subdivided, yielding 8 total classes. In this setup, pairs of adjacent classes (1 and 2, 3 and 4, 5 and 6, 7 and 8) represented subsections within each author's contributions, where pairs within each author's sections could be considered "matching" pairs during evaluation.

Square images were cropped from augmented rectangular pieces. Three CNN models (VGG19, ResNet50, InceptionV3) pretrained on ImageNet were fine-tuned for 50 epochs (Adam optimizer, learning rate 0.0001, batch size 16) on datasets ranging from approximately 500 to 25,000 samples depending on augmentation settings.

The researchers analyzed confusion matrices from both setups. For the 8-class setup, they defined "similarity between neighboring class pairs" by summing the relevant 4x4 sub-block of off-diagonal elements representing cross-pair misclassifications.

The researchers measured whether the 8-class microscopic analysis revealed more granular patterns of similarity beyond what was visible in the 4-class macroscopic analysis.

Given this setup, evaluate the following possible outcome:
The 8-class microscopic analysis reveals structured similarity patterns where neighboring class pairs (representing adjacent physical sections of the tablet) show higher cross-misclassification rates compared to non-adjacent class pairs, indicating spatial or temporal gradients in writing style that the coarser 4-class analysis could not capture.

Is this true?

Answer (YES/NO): NO